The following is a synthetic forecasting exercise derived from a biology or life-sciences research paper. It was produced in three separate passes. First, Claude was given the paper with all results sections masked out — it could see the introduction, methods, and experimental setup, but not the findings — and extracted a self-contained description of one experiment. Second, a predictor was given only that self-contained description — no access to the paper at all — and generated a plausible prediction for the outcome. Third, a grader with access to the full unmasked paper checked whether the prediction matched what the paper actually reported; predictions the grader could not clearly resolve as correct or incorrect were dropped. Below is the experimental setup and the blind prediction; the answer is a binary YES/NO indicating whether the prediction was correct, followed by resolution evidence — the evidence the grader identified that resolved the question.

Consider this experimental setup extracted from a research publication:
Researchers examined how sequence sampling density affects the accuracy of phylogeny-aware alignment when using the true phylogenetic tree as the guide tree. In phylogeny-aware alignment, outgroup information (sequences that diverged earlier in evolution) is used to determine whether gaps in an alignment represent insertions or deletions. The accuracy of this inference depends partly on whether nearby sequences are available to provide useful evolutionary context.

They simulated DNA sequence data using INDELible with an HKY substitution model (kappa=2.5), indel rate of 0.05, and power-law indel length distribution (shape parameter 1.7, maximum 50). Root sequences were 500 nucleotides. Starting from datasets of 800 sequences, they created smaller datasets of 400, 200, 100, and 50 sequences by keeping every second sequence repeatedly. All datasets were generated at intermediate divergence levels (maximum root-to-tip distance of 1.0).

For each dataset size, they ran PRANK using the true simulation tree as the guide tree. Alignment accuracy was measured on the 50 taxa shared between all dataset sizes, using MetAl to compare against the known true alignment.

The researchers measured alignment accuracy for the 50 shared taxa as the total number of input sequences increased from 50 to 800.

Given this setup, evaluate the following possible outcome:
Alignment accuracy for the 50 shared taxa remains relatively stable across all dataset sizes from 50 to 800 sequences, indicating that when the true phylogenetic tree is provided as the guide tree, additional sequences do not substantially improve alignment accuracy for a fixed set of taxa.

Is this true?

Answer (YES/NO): NO